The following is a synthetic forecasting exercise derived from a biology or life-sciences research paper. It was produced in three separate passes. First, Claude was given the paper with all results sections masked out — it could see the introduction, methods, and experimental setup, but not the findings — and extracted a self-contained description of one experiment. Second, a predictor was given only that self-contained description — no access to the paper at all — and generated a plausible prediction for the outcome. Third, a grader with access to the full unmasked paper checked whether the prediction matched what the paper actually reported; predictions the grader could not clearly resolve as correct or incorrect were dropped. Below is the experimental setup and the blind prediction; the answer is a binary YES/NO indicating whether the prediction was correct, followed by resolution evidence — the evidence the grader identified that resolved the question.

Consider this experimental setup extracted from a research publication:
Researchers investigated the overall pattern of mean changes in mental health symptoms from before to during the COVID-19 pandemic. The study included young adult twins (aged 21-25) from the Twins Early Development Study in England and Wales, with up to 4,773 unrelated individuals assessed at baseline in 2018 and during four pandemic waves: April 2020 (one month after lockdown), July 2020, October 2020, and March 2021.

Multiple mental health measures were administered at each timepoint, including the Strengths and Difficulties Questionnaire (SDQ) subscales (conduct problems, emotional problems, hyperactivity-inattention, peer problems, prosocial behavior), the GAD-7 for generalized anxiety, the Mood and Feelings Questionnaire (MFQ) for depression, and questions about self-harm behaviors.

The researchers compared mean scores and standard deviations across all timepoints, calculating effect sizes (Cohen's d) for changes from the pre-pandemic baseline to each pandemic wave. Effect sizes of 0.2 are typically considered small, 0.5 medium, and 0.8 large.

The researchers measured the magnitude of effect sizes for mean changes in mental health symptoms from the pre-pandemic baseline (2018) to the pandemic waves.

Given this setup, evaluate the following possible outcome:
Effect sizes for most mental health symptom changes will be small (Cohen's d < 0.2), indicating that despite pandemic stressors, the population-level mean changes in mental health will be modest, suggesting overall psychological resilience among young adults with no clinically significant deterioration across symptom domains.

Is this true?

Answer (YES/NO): YES